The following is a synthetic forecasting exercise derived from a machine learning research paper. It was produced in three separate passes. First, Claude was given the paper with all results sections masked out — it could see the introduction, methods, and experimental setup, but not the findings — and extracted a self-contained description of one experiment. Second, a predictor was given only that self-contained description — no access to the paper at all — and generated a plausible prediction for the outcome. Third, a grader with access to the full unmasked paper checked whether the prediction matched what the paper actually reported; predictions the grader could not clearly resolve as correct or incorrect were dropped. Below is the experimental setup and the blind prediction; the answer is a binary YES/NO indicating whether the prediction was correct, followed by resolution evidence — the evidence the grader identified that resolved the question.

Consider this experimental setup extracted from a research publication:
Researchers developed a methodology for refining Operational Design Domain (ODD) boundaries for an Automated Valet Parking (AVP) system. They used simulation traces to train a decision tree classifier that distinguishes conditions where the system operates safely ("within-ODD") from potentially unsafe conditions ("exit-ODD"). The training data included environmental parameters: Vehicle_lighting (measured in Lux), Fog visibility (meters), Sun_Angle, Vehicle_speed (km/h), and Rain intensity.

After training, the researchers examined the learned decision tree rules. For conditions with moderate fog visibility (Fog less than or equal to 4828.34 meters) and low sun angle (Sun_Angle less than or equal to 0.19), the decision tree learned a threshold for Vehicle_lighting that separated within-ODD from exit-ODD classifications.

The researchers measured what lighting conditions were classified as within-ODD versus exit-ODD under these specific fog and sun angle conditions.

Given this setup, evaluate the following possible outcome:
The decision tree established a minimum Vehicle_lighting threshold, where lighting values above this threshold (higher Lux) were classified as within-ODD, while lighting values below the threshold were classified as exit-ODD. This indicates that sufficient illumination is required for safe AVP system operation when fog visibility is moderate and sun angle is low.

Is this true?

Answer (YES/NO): NO